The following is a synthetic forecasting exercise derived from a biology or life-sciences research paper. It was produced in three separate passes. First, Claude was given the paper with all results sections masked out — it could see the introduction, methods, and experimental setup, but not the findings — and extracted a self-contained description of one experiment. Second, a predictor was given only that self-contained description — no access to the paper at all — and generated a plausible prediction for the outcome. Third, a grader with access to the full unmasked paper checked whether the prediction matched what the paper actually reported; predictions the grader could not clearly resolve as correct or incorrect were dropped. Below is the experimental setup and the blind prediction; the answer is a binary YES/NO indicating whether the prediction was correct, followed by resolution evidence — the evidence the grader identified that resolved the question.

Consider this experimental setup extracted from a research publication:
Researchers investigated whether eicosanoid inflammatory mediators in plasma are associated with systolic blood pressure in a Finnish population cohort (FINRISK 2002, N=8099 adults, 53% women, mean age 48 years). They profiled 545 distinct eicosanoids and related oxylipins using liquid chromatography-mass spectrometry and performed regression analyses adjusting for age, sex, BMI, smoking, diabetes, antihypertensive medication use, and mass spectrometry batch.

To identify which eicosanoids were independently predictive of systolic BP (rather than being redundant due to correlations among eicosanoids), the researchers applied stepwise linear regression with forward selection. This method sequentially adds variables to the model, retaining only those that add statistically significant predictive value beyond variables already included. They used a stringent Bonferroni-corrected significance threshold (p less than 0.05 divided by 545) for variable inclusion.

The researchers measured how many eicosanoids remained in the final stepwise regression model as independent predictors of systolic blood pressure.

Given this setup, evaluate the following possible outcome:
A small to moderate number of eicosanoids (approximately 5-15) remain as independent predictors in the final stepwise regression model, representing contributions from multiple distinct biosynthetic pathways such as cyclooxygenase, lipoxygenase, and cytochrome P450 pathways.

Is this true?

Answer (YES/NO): YES